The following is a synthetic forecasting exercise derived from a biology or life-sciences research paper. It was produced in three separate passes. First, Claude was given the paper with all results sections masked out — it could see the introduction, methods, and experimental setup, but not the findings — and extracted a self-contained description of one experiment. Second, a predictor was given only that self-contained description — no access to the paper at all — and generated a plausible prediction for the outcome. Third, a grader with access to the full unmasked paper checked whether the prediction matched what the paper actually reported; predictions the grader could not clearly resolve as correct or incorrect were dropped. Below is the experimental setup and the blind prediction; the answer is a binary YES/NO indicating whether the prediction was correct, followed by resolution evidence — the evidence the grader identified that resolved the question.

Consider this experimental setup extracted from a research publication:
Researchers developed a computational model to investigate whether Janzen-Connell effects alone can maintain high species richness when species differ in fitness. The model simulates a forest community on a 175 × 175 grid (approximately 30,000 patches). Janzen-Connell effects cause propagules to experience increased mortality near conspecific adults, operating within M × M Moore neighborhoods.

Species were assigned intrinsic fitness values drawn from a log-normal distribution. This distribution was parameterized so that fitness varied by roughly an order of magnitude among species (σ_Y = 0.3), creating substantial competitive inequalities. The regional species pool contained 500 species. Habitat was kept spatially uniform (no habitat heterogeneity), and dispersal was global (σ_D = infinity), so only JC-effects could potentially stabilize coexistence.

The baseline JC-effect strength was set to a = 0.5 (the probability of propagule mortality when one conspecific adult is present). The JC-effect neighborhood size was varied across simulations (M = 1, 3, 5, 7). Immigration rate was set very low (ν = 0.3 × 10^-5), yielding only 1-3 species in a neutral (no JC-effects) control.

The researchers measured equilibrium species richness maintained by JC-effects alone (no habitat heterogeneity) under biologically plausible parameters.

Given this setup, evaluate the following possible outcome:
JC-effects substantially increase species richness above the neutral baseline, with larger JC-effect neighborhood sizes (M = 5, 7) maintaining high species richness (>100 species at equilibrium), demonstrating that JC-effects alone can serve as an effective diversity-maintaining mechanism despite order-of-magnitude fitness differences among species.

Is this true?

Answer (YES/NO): NO